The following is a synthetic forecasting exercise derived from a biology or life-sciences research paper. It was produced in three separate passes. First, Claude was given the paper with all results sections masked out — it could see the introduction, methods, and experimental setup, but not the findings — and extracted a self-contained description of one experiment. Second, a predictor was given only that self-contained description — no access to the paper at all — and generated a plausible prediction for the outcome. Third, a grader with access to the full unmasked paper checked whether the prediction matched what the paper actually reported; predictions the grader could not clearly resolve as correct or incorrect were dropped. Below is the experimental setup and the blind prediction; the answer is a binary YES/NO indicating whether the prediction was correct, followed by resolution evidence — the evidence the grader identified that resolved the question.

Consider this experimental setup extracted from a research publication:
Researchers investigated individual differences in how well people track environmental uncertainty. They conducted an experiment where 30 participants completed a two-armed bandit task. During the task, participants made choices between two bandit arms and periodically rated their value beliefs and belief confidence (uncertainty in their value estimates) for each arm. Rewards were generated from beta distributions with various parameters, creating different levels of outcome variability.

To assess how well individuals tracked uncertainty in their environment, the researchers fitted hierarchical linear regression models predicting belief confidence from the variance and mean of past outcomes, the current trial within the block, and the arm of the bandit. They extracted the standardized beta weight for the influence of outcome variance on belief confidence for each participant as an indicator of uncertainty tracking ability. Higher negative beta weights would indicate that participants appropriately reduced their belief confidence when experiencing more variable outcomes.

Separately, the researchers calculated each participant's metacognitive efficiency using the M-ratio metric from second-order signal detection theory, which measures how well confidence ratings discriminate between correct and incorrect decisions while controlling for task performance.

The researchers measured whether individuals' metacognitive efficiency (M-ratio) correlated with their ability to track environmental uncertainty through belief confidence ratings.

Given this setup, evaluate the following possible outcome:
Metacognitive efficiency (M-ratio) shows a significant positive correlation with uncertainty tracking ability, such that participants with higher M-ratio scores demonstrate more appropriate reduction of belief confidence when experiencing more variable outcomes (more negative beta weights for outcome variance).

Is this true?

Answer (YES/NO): YES